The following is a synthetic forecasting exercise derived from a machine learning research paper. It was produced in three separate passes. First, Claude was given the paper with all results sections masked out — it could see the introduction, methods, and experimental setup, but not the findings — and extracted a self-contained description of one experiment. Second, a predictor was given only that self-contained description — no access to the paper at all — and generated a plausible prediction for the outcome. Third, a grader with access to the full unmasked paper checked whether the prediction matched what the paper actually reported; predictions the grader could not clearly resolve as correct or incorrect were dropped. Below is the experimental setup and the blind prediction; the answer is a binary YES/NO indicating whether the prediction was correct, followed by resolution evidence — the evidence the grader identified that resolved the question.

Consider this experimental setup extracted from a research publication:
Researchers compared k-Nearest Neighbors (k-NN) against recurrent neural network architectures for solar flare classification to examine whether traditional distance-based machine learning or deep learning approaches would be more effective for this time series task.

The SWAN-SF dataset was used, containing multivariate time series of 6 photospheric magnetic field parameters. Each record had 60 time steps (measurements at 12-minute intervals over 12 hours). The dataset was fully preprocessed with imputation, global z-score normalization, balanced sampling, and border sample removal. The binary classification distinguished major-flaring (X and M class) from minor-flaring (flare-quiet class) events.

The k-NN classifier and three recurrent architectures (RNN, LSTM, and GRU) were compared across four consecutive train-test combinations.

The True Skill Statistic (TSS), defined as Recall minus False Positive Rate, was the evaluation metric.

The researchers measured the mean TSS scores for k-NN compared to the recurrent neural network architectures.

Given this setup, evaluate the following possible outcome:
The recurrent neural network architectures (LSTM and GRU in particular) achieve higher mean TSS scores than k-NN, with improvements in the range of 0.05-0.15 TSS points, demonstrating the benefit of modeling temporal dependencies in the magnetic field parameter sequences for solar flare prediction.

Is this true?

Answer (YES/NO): YES